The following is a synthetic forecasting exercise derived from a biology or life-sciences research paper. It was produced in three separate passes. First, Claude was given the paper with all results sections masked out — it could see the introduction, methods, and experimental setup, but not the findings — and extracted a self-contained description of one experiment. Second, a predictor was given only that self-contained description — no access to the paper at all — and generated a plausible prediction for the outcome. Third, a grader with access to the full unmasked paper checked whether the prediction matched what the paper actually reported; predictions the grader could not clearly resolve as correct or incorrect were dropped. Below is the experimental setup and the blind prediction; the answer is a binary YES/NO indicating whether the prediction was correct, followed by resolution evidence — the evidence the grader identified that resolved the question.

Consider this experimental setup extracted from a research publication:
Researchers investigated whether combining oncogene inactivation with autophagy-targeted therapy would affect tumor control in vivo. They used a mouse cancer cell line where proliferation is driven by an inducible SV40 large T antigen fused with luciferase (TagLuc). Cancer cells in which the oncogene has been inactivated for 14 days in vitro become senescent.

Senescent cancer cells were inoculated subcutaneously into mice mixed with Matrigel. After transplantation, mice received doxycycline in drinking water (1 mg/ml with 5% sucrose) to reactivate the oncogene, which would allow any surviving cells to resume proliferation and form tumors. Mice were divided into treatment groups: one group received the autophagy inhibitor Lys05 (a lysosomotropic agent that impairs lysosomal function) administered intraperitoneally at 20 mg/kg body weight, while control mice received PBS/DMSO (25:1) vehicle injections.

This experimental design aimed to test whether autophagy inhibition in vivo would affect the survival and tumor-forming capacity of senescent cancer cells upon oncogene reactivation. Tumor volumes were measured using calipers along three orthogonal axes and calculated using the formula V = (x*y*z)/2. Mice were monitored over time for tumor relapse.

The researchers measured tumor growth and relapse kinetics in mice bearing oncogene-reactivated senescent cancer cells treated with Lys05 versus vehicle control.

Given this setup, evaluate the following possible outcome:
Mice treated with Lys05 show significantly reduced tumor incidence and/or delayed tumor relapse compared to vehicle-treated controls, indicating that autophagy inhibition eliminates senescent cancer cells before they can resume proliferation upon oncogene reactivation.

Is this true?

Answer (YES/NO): NO